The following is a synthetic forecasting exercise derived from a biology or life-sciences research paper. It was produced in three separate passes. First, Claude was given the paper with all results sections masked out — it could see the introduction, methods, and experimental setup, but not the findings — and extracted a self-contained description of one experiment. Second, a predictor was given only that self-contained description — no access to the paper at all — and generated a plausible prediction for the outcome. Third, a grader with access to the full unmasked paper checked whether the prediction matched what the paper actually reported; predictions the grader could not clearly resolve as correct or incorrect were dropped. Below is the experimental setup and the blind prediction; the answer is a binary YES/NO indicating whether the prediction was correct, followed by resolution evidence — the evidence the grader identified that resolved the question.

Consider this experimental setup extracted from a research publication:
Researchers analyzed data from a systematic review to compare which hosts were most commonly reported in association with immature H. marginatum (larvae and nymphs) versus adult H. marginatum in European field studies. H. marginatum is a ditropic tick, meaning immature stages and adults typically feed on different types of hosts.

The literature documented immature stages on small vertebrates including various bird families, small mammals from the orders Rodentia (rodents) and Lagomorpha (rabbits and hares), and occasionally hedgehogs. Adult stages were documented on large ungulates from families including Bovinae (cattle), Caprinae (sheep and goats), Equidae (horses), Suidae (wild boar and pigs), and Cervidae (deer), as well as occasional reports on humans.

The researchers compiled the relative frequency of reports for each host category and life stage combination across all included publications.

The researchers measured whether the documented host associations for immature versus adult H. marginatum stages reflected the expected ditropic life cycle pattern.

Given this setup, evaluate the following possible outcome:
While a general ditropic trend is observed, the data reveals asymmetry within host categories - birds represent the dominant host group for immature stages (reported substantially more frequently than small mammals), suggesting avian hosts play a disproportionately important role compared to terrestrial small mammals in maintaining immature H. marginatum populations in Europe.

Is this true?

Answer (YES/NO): YES